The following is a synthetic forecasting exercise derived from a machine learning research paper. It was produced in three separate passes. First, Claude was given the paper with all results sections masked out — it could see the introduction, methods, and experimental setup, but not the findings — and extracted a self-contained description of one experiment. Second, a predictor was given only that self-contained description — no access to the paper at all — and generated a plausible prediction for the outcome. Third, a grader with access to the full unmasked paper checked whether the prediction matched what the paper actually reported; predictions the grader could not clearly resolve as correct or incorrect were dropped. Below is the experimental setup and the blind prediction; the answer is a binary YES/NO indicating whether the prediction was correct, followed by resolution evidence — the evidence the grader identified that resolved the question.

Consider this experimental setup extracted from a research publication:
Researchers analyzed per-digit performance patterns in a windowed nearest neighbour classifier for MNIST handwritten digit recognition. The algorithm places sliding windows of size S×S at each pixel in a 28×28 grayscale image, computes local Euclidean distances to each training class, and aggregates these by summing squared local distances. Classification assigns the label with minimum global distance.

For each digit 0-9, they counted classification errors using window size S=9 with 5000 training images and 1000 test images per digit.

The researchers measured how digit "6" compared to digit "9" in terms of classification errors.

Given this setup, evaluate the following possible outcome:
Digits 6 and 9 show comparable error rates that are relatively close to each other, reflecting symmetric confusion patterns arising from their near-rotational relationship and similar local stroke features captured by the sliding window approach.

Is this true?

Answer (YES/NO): NO